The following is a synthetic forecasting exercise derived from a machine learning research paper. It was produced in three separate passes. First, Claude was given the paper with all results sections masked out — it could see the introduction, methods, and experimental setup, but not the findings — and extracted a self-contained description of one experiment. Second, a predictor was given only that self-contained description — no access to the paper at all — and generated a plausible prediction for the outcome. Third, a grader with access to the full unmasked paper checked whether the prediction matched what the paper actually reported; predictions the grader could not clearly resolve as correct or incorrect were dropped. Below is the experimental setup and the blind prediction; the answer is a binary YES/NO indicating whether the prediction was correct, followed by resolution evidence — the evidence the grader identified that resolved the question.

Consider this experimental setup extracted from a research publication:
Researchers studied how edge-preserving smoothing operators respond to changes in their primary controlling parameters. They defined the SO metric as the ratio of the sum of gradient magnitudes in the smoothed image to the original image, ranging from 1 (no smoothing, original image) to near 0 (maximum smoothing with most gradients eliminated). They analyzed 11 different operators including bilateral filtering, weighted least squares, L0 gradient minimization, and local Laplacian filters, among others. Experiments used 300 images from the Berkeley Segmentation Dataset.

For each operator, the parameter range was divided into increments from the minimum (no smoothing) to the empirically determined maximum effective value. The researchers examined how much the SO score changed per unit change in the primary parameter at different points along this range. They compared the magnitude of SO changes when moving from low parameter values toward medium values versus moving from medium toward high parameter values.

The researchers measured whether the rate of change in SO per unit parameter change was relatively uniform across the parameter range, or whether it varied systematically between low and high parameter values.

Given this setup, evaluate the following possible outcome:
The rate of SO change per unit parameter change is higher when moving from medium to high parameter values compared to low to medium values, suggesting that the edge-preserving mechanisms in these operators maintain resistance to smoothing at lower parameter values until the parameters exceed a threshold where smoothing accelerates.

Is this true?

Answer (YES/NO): NO